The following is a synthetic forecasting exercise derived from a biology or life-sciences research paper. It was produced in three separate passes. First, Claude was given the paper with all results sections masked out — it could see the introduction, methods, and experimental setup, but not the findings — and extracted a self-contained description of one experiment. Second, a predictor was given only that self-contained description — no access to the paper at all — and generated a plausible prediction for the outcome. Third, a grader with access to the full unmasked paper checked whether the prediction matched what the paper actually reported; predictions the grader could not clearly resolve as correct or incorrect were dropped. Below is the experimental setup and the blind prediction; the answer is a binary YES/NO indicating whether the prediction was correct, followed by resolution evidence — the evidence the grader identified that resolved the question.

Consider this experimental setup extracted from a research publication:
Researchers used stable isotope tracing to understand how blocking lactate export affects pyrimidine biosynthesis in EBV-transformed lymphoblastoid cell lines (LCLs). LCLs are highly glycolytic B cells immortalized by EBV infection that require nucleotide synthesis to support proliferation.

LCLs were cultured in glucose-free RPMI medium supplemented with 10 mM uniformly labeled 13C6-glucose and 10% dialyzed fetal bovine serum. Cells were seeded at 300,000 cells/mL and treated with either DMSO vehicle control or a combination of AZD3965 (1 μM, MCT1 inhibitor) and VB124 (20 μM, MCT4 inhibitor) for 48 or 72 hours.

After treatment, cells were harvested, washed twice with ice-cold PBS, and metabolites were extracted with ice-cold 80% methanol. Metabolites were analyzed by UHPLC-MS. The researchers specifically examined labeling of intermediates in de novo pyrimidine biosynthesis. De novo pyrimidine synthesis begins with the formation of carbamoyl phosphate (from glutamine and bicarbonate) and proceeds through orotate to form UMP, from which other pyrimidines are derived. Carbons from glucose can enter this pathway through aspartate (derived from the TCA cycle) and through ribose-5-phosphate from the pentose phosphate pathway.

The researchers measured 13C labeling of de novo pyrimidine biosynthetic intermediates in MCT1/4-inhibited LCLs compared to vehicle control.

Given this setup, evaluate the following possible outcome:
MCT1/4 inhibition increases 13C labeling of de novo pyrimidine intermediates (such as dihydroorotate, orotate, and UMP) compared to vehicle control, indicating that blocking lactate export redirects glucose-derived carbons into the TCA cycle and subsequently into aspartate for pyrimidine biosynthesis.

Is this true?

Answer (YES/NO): YES